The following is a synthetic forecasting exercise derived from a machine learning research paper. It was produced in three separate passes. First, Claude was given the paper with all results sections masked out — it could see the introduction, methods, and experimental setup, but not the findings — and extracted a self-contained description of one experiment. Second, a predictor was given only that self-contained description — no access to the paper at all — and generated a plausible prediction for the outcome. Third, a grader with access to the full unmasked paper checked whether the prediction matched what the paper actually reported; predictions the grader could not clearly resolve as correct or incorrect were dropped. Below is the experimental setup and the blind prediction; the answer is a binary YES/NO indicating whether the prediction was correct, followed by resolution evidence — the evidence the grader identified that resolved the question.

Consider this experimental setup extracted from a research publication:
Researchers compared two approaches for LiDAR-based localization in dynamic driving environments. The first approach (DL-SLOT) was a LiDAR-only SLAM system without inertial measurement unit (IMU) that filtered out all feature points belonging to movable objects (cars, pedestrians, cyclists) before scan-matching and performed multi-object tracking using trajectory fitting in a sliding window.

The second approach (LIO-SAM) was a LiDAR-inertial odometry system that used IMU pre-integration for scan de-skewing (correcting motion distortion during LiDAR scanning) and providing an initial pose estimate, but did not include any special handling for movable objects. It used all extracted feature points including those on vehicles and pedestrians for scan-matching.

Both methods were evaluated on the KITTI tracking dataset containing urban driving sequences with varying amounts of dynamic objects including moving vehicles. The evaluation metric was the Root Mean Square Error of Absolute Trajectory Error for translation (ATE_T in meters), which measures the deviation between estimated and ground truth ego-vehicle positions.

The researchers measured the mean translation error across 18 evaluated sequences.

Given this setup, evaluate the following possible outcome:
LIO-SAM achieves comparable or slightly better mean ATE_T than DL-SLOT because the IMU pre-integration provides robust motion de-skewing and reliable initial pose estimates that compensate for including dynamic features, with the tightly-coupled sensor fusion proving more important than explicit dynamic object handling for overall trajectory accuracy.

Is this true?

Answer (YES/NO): NO